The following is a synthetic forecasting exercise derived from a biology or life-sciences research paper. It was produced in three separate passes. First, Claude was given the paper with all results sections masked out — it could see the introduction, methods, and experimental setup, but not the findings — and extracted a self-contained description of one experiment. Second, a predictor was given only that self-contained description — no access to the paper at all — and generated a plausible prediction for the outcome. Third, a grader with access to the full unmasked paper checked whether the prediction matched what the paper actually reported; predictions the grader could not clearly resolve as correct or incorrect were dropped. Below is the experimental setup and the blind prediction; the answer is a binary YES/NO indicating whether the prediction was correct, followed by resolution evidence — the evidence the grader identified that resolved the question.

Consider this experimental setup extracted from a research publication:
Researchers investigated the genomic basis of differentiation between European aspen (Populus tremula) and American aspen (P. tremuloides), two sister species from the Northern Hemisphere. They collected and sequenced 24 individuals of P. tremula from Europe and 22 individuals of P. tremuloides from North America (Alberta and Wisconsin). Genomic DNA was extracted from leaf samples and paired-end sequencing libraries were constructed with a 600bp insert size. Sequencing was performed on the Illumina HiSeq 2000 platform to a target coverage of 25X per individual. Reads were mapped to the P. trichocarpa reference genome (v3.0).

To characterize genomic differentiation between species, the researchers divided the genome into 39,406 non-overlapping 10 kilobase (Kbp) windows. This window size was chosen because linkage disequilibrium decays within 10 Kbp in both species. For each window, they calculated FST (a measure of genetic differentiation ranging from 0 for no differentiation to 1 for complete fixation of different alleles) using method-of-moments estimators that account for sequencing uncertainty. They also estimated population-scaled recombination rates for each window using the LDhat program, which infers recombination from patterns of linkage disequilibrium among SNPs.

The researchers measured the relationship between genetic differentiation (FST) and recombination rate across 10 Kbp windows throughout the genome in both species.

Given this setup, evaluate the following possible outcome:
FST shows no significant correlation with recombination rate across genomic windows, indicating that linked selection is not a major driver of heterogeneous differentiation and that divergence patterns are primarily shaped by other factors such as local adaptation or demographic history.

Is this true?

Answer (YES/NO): NO